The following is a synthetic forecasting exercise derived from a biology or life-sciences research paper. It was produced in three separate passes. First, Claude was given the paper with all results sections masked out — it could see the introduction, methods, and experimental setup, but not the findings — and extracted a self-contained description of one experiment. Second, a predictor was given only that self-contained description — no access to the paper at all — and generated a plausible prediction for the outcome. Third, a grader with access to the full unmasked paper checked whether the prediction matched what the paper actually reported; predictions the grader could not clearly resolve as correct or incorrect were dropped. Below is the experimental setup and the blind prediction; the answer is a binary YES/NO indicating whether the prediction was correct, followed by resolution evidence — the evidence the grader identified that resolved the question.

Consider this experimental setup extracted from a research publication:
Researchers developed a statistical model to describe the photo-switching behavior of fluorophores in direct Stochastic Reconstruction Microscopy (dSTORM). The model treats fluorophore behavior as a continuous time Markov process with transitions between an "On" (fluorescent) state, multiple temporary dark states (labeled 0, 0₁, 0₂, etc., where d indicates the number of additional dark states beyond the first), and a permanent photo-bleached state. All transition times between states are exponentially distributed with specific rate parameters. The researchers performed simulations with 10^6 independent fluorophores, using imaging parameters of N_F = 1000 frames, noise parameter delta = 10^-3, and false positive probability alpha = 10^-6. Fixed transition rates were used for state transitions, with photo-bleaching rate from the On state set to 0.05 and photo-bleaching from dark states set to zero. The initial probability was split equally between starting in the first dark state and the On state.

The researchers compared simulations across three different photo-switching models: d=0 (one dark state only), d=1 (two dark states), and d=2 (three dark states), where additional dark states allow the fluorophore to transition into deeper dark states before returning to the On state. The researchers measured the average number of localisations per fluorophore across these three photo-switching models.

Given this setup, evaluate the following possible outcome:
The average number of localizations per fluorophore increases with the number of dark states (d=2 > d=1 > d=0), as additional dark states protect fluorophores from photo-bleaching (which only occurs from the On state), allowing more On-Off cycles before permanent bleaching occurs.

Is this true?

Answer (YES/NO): NO